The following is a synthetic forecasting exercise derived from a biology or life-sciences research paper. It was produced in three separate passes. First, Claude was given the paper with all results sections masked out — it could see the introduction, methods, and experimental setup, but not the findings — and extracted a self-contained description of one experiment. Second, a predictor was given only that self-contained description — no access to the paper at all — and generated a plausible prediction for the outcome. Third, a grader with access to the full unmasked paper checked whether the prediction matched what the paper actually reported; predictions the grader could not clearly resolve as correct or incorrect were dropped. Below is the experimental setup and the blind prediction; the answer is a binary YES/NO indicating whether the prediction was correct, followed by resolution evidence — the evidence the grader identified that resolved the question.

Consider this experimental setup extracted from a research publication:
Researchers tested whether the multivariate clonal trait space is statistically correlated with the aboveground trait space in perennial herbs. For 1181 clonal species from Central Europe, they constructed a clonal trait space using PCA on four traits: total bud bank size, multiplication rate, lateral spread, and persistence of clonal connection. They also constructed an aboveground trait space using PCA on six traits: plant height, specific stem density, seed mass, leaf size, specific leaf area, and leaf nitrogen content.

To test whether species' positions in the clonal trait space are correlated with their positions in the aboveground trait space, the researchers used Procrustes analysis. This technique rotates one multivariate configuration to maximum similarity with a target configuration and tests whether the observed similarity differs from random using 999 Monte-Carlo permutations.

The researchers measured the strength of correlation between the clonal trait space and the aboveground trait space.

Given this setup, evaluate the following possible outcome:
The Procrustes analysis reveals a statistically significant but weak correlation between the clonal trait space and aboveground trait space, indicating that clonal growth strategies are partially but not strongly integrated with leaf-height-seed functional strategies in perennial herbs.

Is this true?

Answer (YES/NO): YES